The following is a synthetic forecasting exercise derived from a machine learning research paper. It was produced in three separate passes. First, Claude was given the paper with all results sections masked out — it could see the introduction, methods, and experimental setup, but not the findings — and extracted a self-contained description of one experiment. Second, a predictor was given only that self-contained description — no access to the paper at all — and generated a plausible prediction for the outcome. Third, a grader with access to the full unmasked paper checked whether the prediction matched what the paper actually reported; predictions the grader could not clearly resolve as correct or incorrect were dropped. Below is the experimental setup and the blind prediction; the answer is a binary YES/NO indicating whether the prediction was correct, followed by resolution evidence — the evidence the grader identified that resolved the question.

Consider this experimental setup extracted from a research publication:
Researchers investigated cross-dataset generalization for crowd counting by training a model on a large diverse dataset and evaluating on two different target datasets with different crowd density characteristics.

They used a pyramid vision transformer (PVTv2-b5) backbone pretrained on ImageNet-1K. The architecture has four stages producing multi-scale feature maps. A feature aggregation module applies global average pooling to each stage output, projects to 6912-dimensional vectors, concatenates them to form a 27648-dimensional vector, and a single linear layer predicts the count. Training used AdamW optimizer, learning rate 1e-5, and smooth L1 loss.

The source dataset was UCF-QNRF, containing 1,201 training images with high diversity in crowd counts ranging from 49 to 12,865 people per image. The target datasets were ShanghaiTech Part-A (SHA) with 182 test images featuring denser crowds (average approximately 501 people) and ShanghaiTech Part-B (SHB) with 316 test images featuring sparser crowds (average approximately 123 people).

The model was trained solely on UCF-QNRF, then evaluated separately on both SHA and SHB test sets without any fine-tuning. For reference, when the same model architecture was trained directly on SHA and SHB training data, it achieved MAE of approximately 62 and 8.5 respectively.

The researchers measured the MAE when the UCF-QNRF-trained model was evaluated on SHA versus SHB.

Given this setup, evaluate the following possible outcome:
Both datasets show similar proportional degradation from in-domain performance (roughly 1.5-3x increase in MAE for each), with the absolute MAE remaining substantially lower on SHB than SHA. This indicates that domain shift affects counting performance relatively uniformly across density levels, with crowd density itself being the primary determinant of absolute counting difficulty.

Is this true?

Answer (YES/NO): NO